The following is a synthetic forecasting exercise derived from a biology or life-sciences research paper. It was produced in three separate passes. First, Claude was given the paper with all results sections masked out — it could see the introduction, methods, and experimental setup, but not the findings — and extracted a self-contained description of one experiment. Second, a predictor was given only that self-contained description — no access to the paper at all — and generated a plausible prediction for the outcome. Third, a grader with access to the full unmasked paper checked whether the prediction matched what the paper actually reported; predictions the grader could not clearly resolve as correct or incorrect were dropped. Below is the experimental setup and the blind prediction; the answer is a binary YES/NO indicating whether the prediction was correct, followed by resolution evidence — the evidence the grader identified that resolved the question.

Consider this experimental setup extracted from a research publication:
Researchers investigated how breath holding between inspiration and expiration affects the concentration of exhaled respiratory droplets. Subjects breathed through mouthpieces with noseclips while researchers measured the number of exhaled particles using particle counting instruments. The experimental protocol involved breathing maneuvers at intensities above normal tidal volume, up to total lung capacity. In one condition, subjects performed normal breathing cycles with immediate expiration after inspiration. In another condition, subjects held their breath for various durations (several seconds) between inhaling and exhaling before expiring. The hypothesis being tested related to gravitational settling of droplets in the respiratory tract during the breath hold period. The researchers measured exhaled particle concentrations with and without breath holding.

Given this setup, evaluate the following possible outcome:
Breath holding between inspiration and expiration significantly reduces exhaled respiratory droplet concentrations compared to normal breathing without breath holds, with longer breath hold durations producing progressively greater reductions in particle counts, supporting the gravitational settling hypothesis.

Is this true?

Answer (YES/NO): YES